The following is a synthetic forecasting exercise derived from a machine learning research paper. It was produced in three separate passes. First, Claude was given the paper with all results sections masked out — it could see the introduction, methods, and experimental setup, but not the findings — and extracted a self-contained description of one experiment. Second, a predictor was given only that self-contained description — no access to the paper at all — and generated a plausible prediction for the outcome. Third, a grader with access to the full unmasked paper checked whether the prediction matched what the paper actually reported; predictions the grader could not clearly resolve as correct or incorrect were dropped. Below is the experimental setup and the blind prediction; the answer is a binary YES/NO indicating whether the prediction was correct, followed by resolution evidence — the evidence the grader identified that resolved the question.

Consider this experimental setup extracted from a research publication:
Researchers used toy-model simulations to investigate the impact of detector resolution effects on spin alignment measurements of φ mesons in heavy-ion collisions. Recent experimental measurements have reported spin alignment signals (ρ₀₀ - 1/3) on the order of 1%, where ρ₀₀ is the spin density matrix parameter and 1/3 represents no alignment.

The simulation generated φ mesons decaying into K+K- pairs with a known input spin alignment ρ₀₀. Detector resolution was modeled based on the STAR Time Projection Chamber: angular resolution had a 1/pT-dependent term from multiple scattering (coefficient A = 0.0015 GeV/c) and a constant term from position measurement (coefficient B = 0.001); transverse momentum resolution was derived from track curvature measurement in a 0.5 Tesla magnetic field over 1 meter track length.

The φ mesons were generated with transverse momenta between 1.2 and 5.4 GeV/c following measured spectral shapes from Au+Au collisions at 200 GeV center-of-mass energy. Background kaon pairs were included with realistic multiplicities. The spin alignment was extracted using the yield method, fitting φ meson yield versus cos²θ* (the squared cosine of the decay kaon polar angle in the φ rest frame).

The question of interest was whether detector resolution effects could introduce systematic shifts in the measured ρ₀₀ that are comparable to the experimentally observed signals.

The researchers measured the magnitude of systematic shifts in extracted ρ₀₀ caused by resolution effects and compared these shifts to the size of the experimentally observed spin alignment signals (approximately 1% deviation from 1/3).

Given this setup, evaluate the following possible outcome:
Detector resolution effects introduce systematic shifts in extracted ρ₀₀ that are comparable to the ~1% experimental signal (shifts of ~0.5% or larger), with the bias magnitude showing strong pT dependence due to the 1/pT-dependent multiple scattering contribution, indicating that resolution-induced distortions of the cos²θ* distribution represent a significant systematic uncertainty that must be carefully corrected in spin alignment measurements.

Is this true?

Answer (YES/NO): NO